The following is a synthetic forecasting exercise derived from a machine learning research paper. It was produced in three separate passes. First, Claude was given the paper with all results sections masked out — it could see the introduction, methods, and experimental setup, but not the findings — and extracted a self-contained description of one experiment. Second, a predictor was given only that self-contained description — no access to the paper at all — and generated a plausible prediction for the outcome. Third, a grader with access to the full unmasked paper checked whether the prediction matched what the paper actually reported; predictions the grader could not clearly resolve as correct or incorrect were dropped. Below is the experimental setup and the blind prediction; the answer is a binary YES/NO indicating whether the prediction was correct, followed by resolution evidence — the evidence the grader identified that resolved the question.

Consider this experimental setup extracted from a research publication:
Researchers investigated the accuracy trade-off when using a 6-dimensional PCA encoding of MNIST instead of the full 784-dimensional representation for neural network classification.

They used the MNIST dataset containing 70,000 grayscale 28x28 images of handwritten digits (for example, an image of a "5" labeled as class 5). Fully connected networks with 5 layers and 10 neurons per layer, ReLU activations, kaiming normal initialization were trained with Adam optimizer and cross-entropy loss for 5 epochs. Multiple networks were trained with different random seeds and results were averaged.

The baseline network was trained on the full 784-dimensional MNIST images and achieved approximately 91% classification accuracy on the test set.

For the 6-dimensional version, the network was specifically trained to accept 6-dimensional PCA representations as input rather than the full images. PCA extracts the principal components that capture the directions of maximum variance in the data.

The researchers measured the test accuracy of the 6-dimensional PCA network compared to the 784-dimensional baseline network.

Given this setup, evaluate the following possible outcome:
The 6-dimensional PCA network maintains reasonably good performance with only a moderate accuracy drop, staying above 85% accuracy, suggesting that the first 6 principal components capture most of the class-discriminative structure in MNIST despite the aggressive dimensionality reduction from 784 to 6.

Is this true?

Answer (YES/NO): NO